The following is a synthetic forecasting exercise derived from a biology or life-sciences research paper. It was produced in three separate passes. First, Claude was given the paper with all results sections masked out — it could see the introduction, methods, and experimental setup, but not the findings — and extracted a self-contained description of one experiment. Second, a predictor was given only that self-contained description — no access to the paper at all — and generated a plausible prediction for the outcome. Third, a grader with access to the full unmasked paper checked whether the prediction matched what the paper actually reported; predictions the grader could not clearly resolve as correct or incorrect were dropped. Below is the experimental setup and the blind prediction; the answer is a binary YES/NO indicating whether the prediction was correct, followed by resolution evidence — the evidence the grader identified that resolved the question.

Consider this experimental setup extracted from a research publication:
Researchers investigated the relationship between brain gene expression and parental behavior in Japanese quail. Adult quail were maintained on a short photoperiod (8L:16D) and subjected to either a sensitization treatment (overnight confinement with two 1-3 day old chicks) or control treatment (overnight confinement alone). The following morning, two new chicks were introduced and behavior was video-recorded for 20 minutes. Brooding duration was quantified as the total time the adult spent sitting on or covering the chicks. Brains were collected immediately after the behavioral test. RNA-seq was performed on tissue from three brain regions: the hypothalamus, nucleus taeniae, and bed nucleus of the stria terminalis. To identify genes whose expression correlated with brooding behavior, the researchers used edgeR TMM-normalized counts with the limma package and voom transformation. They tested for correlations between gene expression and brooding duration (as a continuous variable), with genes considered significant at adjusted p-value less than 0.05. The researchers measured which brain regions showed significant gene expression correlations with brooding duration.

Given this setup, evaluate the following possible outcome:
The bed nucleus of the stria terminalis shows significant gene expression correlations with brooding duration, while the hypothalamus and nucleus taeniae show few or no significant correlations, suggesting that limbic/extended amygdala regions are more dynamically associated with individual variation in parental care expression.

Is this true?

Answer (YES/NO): NO